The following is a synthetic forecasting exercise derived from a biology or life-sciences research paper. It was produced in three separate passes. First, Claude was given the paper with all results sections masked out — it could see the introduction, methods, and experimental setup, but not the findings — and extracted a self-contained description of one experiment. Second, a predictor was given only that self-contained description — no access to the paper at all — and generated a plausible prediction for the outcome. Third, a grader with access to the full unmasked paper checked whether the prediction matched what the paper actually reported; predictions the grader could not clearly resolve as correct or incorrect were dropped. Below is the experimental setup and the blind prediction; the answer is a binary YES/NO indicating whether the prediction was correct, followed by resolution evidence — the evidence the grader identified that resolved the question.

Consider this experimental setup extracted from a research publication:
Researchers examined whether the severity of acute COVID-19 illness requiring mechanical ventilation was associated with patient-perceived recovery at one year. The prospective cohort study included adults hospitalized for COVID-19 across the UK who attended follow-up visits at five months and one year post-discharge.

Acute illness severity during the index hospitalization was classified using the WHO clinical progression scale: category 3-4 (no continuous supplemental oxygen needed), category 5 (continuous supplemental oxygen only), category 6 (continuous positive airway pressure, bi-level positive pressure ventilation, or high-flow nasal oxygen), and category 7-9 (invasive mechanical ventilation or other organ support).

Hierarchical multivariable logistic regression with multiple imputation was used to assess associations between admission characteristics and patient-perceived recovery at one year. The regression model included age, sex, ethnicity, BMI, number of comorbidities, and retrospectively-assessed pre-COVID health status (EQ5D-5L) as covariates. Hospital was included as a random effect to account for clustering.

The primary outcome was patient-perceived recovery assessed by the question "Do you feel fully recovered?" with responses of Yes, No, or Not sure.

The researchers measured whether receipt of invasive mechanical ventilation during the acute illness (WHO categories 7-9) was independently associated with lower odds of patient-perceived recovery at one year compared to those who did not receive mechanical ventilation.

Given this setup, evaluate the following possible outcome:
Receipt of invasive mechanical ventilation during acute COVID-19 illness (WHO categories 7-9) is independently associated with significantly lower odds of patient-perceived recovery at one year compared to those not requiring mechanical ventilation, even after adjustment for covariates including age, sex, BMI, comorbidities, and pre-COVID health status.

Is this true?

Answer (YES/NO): YES